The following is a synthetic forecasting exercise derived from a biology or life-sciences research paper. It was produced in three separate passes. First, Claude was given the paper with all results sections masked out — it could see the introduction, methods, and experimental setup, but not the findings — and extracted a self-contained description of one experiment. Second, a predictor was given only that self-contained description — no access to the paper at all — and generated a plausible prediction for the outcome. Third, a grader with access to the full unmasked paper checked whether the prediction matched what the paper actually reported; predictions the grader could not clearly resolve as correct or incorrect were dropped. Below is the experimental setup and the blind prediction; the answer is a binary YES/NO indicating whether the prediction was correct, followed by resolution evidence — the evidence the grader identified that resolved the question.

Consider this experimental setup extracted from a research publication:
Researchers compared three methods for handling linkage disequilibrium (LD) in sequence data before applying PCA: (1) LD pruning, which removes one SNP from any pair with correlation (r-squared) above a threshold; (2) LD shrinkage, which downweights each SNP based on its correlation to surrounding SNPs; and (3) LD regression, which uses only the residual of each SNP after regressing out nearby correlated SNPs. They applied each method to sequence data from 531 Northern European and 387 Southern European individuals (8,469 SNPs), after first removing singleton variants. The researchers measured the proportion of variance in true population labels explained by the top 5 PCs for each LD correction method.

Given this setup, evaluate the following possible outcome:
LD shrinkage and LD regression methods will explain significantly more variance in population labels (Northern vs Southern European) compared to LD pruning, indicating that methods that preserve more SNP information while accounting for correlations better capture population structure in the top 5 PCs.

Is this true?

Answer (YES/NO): NO